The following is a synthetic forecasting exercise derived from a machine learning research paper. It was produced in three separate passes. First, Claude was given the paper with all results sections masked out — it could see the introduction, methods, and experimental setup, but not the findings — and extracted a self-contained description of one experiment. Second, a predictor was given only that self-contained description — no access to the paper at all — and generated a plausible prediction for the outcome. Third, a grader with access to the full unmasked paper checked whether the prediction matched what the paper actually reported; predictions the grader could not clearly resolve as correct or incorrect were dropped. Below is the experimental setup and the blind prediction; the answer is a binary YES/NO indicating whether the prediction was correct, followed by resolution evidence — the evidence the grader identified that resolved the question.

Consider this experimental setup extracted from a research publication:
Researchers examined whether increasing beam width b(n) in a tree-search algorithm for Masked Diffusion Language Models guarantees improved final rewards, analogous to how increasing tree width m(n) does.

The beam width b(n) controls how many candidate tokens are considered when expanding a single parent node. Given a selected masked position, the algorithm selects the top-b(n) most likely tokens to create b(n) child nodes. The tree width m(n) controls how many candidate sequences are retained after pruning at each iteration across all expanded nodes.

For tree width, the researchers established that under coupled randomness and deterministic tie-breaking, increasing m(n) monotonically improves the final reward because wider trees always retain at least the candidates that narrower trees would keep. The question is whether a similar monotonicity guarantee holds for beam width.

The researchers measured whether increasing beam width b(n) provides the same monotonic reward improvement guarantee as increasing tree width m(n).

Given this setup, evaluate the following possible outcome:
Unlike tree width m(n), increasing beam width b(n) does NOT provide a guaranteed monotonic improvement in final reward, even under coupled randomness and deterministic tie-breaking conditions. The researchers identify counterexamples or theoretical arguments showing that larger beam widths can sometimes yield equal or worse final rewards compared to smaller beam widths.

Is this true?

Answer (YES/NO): YES